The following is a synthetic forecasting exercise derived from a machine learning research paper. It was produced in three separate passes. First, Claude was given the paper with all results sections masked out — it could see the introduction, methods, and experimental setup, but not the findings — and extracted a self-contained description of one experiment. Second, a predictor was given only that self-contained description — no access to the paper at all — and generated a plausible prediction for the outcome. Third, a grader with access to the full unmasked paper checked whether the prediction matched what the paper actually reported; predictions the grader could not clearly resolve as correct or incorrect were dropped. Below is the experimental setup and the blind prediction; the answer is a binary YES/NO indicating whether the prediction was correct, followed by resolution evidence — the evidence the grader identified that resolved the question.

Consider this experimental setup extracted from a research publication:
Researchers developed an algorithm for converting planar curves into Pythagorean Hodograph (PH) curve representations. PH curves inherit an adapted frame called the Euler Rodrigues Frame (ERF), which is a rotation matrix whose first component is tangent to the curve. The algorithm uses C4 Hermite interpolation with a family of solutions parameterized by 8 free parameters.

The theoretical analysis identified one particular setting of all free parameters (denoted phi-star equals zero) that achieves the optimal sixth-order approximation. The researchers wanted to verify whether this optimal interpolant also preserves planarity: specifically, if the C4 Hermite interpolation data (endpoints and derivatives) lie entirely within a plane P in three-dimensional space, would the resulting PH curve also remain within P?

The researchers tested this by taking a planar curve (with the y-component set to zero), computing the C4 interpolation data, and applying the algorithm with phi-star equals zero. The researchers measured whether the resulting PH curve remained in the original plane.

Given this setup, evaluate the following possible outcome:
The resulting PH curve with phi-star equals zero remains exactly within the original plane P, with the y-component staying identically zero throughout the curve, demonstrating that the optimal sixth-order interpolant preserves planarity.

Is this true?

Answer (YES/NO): YES